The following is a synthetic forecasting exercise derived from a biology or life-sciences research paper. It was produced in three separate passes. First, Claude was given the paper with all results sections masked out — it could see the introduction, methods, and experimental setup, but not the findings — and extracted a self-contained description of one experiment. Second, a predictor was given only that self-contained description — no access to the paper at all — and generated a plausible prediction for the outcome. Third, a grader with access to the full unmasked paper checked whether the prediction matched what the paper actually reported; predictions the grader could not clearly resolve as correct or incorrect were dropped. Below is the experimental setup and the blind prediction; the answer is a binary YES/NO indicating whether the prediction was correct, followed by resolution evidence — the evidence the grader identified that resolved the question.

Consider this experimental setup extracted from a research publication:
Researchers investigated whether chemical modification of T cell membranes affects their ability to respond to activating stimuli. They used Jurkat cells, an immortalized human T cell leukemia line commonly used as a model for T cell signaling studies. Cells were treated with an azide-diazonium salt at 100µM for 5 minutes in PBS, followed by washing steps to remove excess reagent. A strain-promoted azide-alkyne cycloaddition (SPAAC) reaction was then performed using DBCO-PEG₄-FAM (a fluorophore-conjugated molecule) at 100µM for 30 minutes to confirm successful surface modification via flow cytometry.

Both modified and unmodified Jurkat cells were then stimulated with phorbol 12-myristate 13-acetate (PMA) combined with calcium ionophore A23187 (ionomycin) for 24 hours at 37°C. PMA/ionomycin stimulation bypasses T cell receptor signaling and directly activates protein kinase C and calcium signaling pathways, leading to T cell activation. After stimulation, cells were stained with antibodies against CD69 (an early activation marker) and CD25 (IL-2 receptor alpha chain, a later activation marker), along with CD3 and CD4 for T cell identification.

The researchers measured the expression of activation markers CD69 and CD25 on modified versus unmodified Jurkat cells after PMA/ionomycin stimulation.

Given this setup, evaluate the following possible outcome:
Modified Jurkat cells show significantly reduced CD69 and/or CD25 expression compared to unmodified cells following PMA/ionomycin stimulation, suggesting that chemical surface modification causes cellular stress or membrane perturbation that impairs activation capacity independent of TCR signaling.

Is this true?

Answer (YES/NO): NO